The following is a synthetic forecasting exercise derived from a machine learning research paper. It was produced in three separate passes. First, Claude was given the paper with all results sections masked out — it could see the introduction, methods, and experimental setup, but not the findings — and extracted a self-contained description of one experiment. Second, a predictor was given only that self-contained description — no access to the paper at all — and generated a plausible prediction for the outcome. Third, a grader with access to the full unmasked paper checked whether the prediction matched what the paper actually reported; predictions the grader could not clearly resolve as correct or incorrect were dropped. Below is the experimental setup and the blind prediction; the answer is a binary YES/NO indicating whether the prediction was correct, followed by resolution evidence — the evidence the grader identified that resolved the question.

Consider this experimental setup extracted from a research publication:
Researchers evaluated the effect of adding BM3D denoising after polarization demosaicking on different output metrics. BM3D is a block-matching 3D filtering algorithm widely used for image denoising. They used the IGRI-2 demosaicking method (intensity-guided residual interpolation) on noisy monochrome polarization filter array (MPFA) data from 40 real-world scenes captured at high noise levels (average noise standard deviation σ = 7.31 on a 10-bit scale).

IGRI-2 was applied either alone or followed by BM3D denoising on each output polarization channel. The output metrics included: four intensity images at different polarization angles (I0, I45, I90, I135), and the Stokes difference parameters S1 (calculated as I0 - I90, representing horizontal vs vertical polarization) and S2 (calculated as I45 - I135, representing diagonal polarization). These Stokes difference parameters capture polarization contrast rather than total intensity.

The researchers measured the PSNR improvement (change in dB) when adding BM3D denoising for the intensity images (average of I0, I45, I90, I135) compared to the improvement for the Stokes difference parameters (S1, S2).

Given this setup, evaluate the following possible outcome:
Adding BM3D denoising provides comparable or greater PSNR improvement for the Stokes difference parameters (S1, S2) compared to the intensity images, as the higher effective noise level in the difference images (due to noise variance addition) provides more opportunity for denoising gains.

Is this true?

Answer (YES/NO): NO